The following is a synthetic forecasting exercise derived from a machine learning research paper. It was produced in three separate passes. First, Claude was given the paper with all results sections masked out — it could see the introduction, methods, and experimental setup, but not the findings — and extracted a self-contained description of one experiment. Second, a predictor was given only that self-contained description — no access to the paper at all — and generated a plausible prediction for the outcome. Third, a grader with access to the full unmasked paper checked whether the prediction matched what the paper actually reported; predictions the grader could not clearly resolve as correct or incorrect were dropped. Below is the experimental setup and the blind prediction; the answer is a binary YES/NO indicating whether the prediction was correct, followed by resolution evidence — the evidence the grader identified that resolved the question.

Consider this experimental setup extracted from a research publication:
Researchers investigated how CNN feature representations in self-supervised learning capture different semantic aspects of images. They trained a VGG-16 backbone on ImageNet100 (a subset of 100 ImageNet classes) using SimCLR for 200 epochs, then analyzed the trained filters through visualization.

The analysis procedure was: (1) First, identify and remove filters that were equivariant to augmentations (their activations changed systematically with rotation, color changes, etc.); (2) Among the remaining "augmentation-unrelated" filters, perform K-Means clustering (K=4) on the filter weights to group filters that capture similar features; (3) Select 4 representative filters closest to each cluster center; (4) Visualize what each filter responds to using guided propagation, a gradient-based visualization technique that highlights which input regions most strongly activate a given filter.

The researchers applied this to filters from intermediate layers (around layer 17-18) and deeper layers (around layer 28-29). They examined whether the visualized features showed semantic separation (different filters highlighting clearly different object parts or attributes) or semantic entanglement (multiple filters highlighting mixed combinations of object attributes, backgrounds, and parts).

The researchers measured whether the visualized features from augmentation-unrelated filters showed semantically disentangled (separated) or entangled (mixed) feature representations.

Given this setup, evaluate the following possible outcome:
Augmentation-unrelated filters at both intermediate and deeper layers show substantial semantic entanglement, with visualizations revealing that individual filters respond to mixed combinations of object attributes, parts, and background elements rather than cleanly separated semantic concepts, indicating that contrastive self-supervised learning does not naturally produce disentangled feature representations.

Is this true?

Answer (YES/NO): YES